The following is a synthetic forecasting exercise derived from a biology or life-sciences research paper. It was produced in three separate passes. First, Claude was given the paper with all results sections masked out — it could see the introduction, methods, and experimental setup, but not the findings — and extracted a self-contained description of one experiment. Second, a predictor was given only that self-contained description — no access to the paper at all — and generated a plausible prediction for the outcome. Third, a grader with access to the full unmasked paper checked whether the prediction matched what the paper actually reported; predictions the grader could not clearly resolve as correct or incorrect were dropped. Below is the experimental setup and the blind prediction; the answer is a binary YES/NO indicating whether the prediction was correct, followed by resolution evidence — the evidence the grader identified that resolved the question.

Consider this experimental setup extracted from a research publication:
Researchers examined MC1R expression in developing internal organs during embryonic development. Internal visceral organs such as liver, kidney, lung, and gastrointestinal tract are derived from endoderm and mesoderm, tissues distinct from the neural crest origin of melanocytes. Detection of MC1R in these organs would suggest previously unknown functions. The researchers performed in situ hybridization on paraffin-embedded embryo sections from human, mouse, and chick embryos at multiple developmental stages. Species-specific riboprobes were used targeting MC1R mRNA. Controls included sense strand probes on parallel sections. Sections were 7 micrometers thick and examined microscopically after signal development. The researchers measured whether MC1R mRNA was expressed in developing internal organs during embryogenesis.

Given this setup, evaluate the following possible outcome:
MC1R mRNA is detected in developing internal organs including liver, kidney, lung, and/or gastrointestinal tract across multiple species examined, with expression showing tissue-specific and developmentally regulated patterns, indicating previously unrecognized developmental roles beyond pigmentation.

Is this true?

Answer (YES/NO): YES